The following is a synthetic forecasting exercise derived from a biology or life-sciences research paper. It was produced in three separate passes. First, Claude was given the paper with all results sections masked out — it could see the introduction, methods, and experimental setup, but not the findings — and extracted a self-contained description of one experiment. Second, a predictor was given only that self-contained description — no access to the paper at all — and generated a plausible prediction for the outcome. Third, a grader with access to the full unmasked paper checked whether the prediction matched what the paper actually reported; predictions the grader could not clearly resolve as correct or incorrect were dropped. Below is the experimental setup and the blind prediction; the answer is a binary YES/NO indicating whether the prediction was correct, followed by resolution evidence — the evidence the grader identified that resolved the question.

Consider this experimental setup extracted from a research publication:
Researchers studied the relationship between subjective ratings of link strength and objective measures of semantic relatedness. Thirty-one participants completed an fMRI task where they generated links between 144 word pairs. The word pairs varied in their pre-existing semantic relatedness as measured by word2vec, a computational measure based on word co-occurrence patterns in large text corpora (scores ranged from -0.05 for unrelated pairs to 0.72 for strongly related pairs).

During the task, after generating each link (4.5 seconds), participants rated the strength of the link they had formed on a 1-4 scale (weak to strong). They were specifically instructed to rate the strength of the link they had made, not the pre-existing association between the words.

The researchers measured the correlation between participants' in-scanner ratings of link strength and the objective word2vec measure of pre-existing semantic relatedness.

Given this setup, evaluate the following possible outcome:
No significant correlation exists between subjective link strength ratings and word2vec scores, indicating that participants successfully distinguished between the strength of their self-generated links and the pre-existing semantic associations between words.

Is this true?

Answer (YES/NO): NO